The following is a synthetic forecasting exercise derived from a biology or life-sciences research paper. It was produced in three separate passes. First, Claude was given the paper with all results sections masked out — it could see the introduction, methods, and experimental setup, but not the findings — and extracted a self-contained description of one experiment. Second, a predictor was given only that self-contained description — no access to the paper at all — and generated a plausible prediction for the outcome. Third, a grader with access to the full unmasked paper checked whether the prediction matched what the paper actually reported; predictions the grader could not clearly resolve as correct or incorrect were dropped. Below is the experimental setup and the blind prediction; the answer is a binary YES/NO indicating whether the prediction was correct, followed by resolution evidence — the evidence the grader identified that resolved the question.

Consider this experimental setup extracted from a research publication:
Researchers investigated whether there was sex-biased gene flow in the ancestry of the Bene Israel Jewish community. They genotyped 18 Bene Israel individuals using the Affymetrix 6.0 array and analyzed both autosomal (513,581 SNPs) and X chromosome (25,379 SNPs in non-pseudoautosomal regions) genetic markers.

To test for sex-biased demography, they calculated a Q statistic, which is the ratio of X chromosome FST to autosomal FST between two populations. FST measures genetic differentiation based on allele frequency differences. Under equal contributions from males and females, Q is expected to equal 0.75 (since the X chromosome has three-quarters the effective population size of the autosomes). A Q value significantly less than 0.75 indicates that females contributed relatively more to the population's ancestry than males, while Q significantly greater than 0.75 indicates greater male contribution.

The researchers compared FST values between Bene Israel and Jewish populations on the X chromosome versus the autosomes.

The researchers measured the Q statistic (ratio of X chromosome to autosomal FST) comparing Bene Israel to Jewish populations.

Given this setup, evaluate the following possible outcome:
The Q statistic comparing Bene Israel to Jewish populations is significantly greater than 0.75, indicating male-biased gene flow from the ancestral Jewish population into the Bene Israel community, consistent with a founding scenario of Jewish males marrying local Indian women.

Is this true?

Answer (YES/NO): NO